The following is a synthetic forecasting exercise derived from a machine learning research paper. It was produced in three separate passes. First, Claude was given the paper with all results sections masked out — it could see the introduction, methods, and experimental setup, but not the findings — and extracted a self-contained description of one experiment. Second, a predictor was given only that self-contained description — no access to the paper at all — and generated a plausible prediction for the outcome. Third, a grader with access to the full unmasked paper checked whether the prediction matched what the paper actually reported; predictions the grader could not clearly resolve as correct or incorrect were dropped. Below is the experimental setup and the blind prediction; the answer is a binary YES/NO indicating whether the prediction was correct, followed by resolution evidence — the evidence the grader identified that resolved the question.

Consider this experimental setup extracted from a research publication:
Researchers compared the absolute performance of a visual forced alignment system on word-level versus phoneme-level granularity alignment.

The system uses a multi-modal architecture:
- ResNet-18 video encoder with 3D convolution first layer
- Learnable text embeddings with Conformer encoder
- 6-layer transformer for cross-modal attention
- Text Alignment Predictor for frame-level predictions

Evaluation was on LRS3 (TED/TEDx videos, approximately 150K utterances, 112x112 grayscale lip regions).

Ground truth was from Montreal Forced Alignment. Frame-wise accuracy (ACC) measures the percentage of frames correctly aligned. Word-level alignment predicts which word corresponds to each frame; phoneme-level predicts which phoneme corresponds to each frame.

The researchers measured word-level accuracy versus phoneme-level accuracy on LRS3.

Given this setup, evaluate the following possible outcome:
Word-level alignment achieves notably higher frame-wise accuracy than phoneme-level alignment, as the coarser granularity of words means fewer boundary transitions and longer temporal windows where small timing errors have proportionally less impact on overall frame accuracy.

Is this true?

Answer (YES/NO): YES